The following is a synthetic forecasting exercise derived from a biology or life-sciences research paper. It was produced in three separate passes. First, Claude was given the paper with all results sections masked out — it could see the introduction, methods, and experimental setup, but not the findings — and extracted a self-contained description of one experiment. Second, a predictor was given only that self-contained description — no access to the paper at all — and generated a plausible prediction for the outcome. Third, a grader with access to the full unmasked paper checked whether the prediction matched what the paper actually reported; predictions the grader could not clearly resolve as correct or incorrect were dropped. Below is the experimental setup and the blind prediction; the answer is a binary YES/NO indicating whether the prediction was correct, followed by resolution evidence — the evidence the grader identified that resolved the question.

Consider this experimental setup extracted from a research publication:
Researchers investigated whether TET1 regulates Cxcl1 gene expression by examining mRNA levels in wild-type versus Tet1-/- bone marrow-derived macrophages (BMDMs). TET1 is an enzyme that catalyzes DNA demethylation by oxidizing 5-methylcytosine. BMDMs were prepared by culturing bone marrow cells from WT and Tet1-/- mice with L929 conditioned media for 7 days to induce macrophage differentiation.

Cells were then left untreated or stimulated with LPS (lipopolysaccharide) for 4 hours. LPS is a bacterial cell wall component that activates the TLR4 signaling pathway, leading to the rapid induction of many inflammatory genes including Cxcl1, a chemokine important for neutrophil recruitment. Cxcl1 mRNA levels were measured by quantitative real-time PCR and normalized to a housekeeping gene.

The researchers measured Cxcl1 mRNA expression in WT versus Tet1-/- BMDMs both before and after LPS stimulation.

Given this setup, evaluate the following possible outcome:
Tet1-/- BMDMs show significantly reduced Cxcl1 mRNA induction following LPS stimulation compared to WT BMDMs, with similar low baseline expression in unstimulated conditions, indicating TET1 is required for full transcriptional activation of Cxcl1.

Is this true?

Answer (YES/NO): YES